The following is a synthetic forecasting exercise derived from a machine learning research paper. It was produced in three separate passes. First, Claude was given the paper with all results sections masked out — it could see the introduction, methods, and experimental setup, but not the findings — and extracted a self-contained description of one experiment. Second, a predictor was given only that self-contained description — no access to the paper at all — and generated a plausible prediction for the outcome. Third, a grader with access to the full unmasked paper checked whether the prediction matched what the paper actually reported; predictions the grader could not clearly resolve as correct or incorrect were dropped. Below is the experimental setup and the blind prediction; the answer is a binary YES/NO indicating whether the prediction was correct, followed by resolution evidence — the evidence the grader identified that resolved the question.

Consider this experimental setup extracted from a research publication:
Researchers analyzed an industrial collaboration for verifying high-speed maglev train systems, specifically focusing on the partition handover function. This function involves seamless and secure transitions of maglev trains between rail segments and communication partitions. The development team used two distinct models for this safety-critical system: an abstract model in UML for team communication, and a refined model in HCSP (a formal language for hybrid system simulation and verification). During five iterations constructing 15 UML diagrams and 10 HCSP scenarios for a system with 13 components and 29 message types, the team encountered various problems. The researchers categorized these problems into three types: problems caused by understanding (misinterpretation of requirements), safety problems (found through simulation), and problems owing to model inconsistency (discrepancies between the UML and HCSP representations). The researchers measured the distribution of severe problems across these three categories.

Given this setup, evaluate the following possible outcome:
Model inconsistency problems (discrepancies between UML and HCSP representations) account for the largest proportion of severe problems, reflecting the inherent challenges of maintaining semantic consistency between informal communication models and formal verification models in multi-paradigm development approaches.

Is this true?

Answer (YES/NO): YES